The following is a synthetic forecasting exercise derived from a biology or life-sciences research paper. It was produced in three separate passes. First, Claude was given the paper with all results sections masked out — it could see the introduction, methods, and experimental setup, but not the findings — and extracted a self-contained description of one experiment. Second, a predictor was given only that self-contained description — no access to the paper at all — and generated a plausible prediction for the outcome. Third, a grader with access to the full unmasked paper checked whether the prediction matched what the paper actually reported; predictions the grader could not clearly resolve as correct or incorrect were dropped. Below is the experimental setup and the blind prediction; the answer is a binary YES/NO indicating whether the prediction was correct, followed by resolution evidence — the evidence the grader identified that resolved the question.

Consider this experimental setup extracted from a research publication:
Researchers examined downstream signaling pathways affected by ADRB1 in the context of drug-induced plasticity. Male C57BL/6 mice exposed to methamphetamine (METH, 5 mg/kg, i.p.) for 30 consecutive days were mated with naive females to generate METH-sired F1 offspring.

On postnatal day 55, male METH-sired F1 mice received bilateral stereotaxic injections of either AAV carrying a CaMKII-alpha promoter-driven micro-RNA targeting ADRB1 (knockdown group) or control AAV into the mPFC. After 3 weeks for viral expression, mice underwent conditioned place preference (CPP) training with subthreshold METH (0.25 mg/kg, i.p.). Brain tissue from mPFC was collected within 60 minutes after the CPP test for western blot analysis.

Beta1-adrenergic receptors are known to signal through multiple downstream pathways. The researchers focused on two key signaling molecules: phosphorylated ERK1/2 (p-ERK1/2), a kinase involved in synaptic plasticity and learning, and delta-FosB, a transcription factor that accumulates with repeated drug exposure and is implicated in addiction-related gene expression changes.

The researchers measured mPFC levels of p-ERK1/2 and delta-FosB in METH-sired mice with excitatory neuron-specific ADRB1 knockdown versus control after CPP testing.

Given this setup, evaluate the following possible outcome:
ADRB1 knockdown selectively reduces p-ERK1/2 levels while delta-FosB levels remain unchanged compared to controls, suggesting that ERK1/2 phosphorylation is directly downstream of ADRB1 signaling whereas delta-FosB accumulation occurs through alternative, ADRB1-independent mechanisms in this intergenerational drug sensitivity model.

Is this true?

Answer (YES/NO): NO